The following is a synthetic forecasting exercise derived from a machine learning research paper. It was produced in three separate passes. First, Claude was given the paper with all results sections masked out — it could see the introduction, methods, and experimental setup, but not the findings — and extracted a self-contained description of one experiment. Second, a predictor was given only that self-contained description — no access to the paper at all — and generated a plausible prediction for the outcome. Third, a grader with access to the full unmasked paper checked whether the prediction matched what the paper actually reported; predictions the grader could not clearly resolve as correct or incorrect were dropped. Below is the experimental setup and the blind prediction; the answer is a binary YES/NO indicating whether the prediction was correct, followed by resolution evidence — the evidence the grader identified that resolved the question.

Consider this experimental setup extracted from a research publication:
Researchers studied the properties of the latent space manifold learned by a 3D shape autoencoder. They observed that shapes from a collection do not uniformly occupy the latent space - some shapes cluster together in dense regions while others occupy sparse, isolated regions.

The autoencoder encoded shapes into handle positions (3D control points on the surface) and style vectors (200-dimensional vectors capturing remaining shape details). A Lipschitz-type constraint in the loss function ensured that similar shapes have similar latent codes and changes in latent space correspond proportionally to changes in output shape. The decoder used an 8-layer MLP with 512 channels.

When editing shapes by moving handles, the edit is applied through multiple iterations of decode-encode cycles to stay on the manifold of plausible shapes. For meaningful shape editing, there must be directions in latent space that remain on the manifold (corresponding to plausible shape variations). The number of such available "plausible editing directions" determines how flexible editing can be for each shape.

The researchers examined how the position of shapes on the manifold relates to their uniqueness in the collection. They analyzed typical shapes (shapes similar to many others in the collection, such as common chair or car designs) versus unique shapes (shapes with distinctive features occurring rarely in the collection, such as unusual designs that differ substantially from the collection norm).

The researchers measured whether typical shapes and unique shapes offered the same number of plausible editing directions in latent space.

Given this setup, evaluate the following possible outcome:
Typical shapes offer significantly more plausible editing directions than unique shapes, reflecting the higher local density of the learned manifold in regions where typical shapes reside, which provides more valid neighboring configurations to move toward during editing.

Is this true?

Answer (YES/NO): YES